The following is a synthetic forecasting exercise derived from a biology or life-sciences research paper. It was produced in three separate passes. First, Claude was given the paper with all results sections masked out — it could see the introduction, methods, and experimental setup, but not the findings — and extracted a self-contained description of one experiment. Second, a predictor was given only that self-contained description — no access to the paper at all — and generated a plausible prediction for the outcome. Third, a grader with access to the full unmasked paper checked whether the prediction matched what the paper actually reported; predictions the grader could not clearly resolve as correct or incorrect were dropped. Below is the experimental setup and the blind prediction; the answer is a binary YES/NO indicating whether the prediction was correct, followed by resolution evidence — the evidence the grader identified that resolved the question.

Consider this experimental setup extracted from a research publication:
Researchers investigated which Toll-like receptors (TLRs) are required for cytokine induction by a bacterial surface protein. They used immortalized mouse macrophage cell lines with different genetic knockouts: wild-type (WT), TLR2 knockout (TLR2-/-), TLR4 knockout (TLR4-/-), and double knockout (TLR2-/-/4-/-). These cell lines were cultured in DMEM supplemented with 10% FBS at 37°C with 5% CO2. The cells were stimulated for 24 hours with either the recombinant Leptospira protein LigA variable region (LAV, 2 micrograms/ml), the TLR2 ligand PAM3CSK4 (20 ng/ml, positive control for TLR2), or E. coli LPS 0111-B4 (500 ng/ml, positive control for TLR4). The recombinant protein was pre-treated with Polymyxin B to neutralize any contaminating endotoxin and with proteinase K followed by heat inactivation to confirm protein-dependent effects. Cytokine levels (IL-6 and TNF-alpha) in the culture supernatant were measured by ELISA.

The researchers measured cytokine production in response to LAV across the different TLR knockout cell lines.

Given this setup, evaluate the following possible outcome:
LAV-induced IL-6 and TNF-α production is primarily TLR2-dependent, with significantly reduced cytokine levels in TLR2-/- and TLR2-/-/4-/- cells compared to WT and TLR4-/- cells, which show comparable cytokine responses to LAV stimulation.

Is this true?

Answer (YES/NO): NO